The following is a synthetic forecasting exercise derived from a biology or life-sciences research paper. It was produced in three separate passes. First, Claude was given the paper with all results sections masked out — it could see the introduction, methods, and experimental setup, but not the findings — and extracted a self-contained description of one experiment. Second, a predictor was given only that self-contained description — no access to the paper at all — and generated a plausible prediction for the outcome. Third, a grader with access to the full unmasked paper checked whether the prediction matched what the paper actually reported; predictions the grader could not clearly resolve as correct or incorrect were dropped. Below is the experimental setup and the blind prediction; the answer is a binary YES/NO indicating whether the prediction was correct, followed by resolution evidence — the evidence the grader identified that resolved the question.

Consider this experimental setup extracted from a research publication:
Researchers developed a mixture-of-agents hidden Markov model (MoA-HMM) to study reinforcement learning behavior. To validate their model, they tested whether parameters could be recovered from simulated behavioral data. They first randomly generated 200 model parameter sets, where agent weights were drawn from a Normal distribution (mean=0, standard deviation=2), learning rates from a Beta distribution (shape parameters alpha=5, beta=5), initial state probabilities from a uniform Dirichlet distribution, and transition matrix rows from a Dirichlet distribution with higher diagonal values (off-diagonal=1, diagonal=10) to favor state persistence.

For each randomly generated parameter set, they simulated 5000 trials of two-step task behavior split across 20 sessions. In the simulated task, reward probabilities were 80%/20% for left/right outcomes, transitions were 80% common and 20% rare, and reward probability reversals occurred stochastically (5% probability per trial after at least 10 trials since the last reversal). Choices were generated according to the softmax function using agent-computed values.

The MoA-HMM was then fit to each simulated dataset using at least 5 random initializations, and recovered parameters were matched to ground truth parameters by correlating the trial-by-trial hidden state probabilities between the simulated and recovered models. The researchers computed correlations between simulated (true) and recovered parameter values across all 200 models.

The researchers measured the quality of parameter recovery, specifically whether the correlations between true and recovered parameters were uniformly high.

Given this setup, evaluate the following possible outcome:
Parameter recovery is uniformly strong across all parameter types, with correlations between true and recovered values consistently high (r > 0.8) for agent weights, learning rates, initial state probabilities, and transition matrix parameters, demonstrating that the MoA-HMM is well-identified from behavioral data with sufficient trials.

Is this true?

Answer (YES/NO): NO